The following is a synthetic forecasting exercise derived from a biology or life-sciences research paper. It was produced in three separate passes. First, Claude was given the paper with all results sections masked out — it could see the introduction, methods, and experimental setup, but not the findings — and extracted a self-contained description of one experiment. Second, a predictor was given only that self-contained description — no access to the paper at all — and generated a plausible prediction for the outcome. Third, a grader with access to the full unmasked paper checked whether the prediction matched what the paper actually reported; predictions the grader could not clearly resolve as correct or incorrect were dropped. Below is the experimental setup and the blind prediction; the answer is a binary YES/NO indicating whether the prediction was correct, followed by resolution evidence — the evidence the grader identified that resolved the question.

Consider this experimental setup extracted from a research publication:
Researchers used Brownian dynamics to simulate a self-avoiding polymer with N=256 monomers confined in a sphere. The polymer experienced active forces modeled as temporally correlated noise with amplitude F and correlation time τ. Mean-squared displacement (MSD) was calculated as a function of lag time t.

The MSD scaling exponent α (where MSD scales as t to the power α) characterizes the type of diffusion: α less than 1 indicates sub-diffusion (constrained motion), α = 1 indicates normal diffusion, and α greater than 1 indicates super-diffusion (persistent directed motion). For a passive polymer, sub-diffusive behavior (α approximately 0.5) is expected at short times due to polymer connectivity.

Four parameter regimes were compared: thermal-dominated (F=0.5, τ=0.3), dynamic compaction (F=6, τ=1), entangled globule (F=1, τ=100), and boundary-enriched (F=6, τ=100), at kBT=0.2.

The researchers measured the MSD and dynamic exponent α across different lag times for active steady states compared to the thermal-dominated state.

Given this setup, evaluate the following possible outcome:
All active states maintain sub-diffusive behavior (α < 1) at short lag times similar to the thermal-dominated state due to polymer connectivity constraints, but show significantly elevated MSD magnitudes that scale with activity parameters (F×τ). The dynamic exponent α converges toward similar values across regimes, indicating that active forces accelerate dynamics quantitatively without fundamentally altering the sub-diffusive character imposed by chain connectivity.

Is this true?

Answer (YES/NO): NO